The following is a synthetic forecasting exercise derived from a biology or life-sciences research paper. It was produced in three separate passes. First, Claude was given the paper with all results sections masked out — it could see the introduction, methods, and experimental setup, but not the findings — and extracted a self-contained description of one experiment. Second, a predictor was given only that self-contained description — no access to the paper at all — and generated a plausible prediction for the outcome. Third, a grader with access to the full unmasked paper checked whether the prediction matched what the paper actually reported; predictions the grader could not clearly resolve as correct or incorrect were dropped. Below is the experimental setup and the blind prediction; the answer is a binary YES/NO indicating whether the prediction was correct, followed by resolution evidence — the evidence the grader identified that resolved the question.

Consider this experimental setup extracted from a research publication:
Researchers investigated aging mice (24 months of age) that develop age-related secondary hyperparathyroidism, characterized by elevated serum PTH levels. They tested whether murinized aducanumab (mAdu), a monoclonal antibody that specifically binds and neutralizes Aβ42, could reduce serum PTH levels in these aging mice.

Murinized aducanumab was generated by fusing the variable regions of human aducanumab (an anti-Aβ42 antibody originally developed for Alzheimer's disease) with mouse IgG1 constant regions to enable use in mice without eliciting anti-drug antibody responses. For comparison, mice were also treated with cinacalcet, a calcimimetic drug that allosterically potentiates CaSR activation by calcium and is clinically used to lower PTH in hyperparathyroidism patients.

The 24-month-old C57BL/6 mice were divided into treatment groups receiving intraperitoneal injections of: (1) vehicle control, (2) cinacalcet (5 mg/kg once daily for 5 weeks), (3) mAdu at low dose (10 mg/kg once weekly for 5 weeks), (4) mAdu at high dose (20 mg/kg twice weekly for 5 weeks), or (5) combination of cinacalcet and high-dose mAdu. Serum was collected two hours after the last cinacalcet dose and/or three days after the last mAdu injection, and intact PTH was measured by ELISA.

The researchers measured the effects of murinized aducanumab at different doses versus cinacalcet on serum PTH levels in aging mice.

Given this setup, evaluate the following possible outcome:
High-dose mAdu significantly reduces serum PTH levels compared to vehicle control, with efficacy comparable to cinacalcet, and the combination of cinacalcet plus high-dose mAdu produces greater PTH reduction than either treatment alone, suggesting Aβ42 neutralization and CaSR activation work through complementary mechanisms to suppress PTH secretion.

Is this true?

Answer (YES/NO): NO